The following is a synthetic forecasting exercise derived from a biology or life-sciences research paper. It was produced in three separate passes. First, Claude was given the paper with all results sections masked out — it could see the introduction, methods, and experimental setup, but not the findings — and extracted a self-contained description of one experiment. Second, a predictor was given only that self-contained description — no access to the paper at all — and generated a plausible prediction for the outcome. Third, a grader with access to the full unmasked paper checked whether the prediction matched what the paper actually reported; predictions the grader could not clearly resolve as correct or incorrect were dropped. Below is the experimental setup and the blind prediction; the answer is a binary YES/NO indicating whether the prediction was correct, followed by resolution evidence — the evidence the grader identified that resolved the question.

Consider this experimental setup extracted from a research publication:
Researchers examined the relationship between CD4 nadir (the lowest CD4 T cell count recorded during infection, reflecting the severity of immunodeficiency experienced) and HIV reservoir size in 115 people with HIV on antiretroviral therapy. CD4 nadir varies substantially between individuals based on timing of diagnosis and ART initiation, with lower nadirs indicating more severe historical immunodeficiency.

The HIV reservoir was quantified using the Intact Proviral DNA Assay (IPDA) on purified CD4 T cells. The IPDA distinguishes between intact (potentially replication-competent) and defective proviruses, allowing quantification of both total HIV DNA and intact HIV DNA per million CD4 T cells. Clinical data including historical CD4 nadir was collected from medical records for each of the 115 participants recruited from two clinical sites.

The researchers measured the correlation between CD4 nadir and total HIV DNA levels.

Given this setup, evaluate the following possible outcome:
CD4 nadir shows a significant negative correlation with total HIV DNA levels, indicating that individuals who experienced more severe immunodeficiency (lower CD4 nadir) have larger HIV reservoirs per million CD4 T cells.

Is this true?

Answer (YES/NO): YES